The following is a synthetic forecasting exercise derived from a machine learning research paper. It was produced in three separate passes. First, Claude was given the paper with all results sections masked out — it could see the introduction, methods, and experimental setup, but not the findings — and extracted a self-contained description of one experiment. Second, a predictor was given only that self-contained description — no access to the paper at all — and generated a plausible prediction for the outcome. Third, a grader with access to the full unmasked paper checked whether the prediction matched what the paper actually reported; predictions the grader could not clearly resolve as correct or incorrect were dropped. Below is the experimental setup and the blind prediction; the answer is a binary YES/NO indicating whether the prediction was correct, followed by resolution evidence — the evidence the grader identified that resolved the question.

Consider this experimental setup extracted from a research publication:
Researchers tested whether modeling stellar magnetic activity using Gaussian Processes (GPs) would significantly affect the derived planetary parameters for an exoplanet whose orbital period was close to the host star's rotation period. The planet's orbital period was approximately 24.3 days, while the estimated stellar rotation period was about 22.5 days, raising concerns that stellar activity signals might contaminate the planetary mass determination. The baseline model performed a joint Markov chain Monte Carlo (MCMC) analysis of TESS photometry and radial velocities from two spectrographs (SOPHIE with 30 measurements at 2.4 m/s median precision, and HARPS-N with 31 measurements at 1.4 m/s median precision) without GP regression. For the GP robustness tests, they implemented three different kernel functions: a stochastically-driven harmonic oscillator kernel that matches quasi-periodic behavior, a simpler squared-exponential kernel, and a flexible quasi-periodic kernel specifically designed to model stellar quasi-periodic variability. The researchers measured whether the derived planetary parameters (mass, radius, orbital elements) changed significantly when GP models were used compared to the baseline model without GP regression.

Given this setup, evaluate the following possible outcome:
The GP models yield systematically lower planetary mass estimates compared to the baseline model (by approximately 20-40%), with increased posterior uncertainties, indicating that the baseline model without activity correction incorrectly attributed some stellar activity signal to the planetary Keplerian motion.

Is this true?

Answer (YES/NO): NO